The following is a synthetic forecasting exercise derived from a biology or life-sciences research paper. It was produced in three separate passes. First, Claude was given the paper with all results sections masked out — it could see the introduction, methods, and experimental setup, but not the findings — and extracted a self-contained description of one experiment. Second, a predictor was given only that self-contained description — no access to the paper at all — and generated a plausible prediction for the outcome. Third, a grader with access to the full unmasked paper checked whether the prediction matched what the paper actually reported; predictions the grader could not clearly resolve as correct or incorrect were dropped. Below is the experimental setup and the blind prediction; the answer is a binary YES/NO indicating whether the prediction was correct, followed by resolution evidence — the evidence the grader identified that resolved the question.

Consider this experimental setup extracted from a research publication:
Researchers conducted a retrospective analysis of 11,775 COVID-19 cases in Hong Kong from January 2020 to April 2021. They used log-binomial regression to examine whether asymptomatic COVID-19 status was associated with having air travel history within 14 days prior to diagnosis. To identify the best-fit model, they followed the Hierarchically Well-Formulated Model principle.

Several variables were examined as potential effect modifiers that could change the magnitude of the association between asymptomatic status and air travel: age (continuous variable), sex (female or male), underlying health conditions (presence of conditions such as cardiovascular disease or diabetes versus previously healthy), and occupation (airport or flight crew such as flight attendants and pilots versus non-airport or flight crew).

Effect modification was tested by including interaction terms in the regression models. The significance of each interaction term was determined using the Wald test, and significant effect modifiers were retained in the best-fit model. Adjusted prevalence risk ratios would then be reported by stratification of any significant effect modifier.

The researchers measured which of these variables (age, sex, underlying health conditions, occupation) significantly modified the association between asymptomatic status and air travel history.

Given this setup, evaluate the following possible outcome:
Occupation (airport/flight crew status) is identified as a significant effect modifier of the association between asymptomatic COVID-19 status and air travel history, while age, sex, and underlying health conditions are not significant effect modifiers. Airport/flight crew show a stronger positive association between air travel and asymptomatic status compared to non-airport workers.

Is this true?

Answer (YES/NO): YES